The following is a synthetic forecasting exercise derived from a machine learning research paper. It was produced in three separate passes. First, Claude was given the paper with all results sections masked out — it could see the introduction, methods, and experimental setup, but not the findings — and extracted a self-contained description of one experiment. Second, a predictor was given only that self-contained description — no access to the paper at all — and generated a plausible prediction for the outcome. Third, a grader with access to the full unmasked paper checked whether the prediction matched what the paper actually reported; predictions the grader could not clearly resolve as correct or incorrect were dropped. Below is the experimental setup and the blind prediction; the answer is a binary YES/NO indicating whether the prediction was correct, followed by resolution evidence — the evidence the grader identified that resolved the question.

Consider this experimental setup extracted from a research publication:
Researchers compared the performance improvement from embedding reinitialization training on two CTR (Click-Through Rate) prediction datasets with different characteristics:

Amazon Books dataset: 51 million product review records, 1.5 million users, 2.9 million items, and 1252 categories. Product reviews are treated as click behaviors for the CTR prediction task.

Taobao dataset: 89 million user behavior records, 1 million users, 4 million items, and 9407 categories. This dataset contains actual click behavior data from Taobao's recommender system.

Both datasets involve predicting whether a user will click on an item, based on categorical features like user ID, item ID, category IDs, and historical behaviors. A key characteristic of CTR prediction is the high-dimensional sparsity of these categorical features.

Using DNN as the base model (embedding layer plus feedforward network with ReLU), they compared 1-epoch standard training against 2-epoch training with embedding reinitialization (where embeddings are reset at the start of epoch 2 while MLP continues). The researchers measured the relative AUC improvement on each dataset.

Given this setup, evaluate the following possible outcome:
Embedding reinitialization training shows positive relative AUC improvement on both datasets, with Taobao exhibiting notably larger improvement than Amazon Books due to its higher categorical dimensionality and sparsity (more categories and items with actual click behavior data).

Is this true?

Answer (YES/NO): YES